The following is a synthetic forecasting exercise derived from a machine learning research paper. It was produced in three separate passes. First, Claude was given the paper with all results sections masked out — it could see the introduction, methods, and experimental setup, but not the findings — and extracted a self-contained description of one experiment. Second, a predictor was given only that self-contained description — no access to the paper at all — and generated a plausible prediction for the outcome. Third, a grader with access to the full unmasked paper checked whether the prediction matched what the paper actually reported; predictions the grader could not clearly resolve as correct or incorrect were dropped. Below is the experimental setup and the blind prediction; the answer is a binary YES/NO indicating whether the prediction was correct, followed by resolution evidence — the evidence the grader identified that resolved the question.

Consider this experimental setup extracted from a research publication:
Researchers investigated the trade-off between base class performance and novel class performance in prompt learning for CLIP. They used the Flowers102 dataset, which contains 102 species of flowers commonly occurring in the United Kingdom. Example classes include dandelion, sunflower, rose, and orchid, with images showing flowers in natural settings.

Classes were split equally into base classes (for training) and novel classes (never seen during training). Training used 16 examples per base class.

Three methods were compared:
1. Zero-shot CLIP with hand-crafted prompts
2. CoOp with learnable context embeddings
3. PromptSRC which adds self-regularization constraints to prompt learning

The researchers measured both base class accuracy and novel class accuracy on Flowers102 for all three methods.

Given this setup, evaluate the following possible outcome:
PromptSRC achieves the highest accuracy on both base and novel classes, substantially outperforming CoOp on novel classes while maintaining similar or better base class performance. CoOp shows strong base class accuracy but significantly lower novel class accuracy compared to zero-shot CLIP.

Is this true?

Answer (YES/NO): NO